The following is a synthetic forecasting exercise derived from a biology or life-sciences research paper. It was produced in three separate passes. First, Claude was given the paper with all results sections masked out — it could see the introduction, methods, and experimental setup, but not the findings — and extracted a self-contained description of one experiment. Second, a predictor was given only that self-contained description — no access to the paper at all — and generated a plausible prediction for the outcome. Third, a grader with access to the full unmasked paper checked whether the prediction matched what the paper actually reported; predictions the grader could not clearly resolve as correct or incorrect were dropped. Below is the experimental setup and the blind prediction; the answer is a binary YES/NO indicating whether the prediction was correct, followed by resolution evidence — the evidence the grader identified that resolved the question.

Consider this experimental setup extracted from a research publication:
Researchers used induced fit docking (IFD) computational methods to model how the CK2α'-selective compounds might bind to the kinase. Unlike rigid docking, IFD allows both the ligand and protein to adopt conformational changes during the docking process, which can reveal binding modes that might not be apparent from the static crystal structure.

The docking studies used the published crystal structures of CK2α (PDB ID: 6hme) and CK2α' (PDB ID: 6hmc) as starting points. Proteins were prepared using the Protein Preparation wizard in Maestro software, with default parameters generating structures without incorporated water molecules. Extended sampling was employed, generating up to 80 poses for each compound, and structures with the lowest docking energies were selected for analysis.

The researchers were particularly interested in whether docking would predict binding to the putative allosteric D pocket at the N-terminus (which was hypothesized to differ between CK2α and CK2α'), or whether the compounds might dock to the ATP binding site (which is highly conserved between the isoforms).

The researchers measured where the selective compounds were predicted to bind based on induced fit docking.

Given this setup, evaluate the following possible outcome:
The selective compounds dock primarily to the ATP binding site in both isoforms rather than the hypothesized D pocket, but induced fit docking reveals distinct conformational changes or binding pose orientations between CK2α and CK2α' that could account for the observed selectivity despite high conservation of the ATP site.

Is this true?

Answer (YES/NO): YES